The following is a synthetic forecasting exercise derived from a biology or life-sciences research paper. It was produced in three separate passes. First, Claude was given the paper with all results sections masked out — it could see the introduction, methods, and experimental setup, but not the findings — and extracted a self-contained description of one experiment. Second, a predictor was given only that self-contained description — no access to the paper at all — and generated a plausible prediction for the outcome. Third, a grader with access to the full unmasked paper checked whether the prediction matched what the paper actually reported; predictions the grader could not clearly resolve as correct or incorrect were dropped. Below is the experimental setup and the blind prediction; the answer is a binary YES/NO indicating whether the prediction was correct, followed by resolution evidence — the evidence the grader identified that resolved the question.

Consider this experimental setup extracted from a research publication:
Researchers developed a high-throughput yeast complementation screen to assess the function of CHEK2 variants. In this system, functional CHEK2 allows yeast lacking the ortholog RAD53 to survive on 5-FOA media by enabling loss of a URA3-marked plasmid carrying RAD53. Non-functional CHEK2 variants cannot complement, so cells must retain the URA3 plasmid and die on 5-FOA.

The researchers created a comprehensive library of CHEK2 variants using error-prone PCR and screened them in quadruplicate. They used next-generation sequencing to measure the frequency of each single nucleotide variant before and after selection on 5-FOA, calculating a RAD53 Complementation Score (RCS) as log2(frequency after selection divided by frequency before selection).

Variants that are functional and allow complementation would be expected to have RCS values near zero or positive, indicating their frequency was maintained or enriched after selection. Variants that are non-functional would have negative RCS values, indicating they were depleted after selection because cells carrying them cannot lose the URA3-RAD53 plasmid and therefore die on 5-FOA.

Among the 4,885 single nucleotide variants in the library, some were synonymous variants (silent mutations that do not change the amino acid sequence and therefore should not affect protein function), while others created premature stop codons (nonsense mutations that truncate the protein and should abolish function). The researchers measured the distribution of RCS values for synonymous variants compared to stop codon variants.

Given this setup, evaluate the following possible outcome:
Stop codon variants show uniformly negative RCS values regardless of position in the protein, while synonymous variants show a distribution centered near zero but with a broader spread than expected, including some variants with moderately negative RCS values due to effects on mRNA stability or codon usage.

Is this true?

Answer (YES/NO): NO